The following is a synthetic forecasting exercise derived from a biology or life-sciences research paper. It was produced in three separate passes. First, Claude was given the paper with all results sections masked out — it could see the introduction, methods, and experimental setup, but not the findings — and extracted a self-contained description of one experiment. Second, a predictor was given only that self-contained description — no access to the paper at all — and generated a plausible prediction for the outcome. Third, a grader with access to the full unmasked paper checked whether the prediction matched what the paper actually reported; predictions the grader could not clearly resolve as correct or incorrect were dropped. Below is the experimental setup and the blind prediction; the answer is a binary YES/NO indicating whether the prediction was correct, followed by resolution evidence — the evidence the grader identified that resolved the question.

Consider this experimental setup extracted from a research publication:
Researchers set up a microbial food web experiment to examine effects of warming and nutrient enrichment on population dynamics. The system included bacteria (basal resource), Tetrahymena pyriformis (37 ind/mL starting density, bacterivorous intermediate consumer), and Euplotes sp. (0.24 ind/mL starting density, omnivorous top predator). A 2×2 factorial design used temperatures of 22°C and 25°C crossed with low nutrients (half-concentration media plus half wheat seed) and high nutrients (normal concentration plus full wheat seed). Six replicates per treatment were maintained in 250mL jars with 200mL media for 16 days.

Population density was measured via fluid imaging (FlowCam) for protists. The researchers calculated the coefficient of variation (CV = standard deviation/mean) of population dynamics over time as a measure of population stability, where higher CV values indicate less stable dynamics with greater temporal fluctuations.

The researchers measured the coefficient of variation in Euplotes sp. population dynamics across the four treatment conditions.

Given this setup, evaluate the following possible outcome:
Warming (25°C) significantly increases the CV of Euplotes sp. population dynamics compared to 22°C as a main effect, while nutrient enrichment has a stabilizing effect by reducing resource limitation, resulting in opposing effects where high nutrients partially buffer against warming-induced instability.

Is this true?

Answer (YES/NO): NO